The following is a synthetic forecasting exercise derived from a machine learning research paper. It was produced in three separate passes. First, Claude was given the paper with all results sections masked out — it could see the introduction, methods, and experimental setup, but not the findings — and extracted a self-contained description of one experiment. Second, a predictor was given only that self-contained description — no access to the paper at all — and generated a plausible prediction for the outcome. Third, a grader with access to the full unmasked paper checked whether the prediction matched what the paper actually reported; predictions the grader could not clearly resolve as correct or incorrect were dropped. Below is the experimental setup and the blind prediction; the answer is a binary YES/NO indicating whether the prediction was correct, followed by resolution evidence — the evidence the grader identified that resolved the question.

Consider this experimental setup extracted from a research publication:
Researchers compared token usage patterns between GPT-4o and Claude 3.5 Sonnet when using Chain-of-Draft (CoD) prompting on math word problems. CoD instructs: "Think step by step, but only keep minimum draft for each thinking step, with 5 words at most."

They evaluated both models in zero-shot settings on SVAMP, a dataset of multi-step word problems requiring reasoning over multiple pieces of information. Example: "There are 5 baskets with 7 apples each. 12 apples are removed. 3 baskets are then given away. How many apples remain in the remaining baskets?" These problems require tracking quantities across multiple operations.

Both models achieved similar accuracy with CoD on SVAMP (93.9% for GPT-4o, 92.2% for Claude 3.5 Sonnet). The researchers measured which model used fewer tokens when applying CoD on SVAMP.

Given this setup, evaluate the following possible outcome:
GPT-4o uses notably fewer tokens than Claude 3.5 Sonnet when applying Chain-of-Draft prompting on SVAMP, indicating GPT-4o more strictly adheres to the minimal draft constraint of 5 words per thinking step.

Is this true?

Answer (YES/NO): YES